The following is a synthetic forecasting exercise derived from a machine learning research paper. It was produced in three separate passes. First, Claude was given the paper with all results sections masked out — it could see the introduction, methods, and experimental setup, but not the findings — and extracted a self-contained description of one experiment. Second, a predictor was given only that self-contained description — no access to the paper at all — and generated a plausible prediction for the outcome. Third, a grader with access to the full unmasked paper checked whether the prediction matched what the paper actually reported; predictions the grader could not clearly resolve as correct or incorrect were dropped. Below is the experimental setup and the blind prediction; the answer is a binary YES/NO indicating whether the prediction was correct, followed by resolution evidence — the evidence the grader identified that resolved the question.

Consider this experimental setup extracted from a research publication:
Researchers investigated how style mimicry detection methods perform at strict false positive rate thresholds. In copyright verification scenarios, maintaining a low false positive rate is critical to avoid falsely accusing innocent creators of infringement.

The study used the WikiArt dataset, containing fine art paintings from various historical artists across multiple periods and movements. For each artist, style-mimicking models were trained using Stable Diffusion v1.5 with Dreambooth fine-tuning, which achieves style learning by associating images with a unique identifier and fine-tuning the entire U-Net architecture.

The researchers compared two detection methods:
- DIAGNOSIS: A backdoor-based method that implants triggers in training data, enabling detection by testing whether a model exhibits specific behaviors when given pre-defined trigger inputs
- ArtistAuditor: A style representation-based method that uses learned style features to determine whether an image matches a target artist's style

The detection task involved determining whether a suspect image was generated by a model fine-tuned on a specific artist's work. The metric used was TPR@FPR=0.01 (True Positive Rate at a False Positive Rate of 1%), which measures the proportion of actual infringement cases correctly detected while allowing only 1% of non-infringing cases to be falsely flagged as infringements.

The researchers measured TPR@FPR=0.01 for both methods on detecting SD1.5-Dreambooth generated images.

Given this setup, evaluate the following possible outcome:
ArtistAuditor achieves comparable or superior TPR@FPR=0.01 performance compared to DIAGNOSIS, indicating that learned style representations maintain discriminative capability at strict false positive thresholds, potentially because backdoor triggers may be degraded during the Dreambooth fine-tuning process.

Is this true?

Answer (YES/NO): YES